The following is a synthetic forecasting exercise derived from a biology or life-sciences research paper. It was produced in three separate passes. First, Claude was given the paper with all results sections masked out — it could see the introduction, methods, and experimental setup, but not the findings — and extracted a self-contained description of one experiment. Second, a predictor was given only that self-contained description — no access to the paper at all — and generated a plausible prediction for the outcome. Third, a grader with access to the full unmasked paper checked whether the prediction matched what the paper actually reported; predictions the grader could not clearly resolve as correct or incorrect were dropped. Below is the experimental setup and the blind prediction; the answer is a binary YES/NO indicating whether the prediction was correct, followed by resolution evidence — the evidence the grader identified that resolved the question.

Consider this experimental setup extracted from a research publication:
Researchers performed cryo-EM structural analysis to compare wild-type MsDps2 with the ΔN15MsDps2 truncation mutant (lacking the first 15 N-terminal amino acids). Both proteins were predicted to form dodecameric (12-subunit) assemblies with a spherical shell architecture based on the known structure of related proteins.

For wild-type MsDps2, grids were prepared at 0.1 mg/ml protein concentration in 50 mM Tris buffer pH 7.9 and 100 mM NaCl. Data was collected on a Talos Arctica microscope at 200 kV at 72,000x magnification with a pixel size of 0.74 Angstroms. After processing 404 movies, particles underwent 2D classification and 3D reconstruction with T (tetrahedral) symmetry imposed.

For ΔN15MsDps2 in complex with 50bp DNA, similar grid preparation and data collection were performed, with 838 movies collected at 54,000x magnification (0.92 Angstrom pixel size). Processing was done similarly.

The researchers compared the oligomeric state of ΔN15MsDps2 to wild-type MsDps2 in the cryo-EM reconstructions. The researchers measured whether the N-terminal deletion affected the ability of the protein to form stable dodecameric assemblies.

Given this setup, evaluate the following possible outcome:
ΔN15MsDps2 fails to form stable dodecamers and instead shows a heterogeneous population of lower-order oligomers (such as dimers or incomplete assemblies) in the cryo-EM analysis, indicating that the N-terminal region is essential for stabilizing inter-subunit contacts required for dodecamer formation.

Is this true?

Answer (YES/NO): NO